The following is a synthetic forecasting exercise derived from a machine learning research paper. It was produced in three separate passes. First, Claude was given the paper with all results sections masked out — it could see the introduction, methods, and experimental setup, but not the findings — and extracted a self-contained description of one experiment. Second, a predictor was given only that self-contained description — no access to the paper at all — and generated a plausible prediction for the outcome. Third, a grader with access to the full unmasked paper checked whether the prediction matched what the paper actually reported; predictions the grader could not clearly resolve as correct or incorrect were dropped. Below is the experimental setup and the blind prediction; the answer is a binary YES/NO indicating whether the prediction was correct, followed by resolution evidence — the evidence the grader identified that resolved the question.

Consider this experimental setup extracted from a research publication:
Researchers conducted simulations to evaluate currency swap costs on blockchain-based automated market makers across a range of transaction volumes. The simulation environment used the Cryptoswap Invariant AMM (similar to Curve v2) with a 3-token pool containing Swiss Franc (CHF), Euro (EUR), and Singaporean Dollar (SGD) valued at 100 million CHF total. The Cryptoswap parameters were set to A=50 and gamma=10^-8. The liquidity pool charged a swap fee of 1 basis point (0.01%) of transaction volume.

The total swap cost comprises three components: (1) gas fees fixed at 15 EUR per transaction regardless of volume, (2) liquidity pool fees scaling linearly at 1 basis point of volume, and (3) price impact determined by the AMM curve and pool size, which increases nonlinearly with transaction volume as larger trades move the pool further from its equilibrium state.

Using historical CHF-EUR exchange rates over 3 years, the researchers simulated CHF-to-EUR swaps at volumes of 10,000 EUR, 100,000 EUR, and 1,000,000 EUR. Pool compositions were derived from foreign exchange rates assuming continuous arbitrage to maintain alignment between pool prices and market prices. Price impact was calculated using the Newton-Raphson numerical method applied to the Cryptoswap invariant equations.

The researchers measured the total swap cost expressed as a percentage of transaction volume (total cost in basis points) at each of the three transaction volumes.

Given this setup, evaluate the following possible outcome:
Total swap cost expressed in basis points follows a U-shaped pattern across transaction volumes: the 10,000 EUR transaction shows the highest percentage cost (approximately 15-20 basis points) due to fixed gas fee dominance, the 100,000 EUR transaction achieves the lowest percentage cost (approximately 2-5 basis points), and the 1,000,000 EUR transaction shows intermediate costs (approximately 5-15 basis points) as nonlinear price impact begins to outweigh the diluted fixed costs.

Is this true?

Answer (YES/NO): NO